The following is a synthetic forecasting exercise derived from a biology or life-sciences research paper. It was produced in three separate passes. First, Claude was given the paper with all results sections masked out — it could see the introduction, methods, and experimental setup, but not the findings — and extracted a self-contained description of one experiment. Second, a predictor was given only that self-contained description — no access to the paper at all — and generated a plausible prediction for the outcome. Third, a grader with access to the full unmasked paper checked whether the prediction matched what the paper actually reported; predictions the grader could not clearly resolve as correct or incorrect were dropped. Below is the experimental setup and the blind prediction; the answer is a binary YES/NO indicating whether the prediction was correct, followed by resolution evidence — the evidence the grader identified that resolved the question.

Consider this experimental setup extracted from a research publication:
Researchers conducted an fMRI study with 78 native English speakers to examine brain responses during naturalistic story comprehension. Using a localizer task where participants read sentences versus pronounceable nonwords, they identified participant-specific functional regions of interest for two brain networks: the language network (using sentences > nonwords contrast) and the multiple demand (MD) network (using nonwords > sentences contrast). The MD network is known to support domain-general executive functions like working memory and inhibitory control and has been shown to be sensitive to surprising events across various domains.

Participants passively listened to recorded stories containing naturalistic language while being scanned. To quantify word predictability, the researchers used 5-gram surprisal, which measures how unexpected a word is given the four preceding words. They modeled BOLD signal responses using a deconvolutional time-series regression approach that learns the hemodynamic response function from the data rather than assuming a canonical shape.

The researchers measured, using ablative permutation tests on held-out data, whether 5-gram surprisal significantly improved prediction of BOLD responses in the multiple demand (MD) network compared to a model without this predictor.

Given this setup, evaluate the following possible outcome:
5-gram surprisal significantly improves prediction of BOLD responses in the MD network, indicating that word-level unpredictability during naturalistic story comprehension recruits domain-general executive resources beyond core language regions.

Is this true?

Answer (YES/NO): NO